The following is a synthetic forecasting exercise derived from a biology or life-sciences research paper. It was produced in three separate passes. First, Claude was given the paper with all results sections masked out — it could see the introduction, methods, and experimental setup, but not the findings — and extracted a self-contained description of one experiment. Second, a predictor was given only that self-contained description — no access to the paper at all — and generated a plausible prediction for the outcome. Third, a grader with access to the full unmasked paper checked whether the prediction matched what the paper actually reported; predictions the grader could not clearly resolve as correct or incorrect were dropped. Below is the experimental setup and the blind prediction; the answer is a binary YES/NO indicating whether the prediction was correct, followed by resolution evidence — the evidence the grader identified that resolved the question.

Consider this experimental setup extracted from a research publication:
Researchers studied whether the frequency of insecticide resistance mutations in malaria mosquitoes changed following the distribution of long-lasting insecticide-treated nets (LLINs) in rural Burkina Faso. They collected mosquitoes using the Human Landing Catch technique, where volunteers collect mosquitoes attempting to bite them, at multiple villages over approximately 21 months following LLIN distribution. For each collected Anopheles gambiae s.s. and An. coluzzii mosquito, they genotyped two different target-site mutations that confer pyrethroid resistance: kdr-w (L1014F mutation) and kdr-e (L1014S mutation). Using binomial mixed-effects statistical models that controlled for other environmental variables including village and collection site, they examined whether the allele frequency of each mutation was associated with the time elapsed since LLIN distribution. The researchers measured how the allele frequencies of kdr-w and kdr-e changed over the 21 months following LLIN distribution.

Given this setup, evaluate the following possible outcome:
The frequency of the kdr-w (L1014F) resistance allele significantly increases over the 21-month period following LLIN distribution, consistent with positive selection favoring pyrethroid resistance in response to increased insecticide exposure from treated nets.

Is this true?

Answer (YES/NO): NO